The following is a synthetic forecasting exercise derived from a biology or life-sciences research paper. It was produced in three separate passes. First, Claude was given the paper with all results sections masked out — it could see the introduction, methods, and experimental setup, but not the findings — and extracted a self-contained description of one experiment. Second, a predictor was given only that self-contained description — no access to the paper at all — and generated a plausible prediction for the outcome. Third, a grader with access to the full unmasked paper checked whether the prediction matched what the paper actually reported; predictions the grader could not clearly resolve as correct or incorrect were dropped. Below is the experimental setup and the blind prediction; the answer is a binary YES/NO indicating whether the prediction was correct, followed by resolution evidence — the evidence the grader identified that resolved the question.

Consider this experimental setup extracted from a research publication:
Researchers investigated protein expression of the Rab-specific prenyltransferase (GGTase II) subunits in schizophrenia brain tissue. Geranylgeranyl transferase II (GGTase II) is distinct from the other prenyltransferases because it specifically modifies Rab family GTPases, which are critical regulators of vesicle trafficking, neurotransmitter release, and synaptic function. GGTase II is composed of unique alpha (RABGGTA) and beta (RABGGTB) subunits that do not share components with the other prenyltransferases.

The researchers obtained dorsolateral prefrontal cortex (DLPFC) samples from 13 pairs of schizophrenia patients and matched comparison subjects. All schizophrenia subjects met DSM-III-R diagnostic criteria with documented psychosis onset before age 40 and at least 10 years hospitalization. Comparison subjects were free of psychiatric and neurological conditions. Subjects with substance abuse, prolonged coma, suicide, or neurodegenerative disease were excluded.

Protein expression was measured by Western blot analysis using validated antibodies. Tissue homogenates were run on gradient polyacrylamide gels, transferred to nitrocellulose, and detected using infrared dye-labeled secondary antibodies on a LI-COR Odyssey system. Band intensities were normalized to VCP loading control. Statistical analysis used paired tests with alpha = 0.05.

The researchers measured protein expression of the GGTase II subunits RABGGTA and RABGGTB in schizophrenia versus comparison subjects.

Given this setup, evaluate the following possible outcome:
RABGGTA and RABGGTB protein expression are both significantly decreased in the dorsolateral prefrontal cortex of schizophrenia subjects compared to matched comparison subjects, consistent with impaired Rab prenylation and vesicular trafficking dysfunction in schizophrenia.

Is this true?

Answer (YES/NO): NO